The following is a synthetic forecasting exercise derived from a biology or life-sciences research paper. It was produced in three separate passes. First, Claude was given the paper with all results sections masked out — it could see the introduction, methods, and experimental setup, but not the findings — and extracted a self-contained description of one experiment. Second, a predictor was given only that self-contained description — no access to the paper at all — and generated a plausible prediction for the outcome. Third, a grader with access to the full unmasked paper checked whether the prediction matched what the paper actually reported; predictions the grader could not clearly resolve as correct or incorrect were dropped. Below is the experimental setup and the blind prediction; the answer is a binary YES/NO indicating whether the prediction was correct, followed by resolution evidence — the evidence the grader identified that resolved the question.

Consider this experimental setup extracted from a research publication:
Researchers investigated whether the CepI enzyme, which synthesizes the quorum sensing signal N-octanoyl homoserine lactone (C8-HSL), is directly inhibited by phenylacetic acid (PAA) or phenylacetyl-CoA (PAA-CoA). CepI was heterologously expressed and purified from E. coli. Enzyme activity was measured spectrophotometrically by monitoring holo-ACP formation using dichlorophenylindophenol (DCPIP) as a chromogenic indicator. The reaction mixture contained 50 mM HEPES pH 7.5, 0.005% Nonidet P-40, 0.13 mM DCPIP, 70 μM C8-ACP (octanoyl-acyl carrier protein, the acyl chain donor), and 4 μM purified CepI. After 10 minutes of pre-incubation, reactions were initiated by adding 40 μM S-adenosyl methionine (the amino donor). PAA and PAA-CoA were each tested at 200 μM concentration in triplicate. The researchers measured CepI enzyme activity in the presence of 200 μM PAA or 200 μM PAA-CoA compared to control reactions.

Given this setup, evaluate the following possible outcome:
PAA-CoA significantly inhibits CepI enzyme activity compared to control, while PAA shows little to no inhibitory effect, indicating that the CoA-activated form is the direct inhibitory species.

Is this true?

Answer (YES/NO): NO